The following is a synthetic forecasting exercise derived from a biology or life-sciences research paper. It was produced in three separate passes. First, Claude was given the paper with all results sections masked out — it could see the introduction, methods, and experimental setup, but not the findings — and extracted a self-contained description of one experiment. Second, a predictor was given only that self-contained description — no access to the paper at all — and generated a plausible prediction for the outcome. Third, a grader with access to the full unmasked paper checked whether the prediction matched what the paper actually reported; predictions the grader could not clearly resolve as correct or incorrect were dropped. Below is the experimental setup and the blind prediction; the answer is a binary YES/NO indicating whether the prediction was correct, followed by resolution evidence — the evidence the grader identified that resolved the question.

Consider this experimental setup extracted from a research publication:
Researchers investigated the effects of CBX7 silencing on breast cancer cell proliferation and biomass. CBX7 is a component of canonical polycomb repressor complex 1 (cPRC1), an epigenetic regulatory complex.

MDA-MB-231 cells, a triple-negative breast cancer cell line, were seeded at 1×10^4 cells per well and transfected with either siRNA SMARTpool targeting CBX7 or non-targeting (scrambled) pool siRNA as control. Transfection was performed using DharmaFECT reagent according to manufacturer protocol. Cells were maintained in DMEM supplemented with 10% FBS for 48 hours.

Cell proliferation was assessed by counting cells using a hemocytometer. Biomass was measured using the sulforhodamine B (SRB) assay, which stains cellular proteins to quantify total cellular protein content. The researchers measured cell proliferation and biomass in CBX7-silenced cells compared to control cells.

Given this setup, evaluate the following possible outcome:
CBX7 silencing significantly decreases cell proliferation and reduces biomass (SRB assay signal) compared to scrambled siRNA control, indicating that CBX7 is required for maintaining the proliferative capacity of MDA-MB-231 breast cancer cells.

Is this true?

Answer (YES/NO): NO